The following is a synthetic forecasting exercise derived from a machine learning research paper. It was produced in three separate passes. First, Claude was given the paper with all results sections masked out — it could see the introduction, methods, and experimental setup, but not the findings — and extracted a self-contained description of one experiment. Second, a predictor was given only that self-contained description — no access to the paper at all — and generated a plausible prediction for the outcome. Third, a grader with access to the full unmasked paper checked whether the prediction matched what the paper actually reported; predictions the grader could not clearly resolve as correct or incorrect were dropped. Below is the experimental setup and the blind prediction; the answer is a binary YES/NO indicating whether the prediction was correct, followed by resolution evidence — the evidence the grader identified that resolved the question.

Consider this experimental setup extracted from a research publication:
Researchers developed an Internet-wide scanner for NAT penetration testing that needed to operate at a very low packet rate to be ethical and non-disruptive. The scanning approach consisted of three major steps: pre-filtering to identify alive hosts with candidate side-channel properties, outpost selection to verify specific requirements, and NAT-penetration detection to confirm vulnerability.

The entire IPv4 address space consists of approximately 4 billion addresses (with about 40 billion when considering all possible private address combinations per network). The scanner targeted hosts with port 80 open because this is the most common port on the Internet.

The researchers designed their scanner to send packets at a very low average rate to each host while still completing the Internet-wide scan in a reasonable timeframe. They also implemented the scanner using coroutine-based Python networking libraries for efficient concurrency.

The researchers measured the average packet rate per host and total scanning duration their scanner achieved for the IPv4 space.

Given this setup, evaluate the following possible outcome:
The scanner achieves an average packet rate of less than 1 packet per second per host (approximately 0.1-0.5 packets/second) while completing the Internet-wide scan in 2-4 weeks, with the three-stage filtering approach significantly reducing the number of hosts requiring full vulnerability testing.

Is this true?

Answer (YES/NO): NO